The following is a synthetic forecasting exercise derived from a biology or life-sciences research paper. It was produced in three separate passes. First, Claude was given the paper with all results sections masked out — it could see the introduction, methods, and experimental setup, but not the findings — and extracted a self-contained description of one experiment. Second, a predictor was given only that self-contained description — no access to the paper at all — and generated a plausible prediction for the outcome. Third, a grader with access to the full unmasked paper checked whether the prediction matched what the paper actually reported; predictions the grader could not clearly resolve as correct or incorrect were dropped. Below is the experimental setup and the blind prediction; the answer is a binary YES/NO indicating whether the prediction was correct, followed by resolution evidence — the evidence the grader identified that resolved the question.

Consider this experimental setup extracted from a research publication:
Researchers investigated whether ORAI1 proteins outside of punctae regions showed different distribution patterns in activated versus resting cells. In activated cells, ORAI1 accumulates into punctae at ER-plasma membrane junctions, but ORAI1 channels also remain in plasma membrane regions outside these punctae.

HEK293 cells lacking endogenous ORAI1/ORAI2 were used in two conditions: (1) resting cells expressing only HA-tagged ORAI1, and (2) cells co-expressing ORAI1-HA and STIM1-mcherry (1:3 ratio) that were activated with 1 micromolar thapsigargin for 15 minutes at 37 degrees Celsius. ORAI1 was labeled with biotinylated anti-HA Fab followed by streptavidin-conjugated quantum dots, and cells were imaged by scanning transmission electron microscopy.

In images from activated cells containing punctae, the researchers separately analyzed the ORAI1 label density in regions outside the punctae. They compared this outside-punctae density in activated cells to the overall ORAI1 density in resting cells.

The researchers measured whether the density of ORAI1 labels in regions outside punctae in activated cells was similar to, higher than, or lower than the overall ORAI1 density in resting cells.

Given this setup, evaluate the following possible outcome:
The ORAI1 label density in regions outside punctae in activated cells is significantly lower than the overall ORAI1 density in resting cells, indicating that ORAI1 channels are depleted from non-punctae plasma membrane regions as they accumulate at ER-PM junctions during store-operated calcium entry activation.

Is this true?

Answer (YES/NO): YES